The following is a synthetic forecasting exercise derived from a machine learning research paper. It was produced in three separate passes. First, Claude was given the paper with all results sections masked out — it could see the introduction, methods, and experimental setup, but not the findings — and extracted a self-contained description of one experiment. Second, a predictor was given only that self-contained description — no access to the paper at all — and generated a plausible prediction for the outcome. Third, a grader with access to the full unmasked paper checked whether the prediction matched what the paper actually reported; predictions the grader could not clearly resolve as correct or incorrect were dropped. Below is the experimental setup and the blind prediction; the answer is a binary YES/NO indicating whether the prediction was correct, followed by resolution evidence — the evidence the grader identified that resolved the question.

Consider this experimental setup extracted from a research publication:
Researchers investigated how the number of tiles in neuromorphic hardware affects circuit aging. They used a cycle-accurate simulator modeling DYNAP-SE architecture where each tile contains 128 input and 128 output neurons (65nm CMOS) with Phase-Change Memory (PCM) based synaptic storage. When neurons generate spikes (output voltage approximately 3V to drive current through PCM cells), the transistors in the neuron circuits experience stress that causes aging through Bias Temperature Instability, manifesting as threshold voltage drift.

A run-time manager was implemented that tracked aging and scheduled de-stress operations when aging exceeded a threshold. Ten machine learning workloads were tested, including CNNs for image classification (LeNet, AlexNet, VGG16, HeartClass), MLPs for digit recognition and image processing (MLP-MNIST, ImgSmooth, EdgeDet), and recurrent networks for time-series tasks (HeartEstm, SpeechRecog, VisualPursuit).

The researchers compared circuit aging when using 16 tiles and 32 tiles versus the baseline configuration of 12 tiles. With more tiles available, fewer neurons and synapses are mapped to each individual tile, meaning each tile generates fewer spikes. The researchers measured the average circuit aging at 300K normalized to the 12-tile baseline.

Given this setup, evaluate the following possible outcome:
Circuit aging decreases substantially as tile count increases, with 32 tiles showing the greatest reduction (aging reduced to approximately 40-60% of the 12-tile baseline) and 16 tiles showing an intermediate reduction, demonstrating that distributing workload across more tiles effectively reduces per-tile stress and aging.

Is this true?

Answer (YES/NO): YES